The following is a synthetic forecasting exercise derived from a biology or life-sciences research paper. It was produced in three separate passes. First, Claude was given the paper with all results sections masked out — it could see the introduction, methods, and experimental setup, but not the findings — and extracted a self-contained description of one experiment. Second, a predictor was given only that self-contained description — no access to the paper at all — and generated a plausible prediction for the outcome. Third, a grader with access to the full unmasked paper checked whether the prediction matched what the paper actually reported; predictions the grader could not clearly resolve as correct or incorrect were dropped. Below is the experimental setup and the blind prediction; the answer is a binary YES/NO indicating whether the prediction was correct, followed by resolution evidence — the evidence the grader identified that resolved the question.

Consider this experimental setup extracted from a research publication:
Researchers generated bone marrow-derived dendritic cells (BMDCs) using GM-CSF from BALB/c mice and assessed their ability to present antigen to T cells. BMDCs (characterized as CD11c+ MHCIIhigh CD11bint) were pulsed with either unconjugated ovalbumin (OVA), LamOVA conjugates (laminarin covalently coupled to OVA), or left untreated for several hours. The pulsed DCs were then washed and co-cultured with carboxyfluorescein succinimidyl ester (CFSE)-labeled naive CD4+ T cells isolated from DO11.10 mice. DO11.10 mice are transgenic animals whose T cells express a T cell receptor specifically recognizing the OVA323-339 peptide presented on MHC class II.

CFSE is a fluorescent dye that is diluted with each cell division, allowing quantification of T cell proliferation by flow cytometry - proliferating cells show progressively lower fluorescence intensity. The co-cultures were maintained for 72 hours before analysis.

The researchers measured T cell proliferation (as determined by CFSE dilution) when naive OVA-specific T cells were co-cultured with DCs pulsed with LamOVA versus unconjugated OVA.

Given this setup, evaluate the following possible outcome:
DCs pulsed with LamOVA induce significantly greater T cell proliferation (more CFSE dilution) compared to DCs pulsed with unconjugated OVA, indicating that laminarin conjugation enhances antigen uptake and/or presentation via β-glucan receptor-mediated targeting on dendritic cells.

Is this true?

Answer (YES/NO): YES